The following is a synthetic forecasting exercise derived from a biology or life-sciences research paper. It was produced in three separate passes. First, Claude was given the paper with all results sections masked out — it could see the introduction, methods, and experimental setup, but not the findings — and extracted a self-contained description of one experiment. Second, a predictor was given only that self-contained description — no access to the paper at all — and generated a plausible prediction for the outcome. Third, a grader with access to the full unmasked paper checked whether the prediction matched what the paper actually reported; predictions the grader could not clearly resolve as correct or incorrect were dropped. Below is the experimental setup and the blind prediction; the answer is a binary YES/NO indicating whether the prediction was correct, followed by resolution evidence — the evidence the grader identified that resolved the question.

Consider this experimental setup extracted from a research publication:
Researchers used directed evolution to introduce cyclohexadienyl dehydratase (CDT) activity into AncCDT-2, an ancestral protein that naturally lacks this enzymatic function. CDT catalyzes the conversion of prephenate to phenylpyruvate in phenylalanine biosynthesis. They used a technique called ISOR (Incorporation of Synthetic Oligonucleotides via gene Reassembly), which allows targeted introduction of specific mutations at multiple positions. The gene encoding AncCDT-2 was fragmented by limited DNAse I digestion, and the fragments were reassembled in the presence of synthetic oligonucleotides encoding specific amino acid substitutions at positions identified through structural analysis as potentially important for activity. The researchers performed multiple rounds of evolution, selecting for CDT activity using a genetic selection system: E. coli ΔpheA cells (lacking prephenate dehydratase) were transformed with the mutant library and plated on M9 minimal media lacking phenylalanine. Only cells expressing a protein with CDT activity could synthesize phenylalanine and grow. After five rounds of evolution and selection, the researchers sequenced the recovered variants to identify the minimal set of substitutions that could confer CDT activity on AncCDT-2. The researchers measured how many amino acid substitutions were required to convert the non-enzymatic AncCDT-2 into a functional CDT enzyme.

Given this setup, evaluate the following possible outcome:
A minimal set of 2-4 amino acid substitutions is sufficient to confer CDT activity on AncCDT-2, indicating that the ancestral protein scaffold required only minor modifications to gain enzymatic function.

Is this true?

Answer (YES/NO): NO